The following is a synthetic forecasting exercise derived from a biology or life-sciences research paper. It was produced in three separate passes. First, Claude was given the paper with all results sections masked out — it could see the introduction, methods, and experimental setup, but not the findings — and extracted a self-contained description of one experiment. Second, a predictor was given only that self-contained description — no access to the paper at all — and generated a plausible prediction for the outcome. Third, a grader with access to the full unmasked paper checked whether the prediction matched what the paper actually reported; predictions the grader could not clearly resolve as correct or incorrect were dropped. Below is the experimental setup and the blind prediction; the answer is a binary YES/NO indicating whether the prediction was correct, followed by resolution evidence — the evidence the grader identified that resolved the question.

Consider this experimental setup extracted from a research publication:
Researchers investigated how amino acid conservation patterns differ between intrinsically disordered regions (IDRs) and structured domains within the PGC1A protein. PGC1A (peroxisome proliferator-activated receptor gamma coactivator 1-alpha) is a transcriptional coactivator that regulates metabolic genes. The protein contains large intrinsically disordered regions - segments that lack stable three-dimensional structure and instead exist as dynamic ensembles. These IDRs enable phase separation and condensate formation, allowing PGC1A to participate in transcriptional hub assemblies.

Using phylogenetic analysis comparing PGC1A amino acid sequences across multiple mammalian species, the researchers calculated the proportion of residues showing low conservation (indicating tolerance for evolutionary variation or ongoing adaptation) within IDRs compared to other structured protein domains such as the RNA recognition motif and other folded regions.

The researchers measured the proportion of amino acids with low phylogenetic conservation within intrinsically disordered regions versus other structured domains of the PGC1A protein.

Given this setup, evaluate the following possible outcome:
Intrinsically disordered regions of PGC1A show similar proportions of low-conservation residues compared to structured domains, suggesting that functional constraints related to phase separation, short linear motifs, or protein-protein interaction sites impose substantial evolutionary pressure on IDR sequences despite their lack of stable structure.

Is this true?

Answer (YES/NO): NO